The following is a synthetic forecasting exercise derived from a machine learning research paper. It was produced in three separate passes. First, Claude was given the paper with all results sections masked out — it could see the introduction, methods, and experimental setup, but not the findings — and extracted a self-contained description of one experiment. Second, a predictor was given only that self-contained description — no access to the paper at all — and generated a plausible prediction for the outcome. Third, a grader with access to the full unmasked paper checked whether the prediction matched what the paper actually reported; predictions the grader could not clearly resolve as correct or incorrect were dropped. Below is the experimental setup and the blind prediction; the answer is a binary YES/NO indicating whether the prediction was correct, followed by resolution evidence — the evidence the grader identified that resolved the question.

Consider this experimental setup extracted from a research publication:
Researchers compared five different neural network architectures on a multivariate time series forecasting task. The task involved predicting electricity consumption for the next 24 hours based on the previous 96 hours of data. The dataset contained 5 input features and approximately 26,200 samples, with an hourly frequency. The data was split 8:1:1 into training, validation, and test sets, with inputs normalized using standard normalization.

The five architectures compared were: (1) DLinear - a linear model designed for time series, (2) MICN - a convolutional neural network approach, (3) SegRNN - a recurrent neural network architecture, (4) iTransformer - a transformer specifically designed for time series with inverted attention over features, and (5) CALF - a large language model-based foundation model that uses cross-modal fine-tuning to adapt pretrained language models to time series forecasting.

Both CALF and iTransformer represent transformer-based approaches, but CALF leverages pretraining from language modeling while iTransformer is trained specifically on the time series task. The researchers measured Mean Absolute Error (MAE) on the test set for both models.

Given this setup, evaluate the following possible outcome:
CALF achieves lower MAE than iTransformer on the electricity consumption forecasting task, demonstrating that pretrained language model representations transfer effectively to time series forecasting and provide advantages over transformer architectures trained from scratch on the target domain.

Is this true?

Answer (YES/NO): NO